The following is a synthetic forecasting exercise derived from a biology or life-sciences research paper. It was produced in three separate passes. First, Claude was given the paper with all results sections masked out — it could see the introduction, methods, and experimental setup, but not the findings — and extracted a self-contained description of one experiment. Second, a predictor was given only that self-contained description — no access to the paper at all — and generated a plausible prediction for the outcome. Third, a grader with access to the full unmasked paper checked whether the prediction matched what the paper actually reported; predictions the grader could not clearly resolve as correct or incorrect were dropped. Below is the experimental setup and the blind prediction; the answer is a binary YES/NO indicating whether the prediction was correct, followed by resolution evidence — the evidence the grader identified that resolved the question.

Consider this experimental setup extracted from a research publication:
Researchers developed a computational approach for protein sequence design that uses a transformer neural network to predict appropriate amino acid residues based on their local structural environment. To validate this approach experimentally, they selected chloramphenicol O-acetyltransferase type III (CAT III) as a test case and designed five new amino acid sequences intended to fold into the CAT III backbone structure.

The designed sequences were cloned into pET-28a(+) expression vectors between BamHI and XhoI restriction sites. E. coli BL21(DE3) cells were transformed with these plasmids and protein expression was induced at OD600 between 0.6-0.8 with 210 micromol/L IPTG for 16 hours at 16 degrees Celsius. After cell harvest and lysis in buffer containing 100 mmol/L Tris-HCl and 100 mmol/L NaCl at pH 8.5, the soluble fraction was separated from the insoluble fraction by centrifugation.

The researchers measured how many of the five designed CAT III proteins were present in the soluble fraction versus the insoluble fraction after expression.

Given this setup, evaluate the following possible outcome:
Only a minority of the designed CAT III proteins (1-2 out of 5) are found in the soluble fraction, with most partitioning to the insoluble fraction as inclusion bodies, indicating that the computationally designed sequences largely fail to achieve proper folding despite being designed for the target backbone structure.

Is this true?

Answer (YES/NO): NO